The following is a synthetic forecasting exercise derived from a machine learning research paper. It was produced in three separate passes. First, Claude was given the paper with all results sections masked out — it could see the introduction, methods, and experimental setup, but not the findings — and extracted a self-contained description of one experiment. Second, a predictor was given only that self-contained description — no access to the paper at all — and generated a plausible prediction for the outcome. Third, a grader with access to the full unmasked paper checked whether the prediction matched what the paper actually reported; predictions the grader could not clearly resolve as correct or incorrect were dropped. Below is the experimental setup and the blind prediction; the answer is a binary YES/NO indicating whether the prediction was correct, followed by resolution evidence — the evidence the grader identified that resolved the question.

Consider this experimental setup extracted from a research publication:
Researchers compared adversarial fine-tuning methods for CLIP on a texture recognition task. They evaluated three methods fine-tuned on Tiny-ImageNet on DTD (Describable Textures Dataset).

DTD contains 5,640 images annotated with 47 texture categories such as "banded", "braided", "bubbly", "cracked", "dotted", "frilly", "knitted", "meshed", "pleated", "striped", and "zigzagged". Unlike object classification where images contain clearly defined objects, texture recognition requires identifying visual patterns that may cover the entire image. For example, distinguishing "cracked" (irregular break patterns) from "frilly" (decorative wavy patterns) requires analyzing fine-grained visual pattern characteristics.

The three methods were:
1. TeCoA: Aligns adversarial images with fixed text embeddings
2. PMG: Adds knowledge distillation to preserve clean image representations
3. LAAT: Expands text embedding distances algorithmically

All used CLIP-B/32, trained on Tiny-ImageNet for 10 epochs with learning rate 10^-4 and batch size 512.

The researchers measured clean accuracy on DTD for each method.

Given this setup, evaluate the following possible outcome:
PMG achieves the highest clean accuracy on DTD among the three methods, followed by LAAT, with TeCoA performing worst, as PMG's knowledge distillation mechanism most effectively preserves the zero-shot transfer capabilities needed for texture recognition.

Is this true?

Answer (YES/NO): NO